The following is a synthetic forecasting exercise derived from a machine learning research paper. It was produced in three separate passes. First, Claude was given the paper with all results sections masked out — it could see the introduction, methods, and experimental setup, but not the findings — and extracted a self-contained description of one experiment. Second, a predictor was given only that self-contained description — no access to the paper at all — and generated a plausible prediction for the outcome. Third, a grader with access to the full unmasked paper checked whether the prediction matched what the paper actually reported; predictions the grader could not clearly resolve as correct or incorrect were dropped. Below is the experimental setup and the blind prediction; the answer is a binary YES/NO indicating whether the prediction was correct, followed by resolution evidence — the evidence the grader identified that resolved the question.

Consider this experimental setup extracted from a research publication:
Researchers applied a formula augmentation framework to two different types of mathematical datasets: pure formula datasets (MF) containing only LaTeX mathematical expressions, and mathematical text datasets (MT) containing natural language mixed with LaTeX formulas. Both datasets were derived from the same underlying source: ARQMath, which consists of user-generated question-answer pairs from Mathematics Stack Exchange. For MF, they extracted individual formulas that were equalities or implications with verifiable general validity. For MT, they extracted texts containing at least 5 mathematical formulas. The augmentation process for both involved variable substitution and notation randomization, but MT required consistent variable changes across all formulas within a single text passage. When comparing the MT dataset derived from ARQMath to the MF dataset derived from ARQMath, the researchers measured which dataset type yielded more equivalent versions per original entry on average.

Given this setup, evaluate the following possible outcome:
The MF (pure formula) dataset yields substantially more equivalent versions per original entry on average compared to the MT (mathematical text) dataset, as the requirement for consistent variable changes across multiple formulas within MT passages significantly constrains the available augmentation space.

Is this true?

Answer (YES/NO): YES